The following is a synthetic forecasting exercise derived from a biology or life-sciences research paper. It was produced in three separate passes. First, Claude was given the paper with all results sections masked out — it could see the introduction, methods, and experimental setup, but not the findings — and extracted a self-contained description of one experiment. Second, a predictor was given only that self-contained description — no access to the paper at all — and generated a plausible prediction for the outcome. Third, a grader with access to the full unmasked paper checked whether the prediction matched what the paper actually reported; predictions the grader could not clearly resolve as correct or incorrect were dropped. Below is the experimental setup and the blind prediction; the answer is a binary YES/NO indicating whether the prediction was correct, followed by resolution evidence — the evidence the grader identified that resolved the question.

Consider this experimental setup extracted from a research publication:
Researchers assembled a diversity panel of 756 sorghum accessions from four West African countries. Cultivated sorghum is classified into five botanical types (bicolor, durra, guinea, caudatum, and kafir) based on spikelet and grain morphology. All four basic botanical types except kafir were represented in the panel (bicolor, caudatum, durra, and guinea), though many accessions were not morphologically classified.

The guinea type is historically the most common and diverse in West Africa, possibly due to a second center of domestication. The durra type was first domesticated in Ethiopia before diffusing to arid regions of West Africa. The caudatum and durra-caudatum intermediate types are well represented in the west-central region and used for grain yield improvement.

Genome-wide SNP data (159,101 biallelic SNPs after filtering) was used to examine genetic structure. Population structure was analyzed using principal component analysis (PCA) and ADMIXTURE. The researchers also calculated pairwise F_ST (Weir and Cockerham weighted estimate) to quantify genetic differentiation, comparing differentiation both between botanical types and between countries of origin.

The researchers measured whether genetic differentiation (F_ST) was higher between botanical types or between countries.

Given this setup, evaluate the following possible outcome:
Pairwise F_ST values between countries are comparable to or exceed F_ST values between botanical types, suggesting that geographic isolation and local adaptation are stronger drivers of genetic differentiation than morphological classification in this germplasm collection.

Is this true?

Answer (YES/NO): NO